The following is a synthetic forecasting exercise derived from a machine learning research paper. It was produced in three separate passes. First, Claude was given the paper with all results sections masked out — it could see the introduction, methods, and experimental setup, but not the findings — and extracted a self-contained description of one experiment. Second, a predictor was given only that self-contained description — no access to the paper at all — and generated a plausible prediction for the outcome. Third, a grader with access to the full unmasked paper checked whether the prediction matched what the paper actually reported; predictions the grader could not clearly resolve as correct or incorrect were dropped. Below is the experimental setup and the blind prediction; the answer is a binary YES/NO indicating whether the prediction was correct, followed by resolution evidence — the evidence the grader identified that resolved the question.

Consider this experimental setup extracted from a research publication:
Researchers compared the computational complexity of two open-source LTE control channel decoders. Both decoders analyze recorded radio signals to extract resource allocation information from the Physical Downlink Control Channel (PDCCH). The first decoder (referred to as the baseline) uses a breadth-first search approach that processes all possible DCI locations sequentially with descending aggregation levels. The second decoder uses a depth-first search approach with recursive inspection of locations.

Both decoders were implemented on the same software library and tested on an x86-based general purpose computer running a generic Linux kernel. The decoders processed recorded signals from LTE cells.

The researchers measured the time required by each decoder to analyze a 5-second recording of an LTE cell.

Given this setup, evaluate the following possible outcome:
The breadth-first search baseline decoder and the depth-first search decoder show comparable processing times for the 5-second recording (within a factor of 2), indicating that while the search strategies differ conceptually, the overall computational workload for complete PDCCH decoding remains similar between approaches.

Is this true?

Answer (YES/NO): YES